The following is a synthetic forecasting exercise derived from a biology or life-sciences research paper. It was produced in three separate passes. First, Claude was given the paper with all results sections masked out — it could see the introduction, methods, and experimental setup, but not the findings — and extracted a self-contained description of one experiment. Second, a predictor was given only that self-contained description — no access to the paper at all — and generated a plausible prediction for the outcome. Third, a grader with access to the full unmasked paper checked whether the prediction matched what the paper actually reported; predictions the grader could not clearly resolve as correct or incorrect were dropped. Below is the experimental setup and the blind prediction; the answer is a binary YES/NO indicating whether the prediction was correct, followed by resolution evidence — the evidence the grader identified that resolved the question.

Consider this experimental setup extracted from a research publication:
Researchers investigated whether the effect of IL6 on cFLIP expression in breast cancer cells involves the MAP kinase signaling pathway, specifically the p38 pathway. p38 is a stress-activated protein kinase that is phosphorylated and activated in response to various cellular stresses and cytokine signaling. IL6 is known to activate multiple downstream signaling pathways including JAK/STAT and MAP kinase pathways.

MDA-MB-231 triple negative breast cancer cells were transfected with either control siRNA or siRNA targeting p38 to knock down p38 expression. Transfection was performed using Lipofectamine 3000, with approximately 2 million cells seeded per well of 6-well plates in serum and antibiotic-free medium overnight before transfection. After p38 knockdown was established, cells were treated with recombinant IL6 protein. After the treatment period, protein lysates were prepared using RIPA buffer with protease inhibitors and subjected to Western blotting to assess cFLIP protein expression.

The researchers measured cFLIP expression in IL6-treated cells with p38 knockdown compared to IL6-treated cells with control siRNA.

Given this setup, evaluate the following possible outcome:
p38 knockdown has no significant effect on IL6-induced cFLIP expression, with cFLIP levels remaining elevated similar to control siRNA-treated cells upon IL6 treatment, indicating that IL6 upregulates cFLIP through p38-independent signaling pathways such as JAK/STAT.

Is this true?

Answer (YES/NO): NO